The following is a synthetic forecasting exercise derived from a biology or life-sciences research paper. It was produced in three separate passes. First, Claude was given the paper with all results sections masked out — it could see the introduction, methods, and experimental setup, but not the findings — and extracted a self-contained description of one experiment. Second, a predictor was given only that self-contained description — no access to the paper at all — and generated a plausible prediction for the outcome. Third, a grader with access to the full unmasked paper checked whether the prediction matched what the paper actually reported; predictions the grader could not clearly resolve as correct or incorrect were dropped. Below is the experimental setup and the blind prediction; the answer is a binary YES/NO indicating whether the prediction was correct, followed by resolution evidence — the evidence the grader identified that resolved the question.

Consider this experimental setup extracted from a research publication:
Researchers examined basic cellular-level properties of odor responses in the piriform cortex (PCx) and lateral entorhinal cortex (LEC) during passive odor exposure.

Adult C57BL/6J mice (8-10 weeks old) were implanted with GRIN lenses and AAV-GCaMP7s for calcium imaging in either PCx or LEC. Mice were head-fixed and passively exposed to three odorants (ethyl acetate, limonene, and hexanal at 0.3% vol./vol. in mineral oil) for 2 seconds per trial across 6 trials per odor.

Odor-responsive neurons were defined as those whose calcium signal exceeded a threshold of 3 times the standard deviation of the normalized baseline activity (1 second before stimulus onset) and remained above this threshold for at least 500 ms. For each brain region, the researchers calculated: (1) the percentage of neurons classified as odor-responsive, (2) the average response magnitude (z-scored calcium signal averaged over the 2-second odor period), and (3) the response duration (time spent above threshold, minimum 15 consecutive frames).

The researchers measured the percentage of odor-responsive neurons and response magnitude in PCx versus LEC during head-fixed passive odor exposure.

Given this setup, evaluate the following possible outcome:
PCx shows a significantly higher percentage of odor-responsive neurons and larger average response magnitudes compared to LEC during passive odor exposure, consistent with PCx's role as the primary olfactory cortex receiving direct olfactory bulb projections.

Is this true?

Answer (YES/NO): NO